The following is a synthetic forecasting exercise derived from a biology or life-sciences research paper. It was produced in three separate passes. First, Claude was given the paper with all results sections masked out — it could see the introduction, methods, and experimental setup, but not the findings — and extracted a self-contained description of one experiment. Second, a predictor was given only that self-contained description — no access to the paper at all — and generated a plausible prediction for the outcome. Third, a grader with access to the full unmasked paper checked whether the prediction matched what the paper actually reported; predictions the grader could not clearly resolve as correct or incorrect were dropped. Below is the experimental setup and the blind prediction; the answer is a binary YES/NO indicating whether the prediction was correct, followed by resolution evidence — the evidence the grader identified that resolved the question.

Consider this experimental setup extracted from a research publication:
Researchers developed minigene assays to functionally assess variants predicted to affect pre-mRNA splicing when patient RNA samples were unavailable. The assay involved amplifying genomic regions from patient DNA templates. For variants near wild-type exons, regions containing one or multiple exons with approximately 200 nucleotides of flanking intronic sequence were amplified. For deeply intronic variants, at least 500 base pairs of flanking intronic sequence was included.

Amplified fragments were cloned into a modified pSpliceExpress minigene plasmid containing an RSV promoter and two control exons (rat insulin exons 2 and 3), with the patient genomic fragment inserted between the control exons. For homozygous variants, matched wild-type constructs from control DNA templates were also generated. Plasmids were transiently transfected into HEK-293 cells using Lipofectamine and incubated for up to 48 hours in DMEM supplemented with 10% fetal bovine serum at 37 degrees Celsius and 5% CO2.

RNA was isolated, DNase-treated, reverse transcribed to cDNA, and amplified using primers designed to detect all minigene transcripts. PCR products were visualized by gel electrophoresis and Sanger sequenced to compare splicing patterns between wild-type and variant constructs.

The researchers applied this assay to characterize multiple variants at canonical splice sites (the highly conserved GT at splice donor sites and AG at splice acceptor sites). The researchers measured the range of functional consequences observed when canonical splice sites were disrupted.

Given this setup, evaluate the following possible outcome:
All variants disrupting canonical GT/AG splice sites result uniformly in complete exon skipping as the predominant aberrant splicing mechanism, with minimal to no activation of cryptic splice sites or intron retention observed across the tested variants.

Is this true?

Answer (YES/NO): NO